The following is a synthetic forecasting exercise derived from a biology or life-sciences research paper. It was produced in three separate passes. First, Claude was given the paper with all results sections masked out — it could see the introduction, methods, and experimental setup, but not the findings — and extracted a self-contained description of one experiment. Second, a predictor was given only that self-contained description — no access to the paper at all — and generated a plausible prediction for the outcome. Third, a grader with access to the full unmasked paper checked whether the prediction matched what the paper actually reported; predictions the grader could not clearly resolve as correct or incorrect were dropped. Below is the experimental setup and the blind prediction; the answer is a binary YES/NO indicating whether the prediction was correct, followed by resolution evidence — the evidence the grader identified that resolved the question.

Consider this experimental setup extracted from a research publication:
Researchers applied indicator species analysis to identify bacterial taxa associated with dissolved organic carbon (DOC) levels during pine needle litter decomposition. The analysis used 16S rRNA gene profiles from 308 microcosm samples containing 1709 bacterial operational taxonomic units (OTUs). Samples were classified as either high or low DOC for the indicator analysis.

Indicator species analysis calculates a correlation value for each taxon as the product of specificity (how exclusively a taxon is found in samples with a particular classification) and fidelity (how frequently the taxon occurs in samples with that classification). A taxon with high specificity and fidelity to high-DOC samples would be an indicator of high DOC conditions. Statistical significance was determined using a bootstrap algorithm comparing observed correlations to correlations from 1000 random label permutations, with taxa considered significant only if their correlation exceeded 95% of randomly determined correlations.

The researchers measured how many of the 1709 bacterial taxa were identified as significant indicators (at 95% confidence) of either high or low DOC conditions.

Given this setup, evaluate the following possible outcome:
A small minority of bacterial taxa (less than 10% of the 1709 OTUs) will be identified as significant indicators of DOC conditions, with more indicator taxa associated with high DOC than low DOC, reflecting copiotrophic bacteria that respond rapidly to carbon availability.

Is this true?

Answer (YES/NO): NO